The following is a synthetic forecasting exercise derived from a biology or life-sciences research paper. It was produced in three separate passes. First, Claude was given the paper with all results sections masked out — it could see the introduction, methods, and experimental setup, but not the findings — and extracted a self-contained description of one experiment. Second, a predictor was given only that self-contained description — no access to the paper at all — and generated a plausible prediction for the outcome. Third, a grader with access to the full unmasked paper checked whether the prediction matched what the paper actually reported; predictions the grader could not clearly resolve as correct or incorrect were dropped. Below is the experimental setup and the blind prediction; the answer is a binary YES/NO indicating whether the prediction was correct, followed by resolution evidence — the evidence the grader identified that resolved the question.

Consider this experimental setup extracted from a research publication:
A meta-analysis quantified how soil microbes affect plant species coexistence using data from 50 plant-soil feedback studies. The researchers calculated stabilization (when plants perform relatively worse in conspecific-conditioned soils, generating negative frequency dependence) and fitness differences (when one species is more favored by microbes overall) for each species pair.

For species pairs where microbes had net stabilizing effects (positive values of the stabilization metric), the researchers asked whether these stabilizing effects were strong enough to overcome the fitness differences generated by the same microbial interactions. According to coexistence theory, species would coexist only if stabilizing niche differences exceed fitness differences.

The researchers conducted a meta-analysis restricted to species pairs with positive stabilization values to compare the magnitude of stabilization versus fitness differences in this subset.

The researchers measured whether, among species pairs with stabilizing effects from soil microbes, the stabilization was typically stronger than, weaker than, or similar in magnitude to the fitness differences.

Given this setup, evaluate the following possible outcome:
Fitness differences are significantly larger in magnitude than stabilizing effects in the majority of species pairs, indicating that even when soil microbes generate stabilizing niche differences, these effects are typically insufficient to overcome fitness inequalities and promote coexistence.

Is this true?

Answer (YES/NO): YES